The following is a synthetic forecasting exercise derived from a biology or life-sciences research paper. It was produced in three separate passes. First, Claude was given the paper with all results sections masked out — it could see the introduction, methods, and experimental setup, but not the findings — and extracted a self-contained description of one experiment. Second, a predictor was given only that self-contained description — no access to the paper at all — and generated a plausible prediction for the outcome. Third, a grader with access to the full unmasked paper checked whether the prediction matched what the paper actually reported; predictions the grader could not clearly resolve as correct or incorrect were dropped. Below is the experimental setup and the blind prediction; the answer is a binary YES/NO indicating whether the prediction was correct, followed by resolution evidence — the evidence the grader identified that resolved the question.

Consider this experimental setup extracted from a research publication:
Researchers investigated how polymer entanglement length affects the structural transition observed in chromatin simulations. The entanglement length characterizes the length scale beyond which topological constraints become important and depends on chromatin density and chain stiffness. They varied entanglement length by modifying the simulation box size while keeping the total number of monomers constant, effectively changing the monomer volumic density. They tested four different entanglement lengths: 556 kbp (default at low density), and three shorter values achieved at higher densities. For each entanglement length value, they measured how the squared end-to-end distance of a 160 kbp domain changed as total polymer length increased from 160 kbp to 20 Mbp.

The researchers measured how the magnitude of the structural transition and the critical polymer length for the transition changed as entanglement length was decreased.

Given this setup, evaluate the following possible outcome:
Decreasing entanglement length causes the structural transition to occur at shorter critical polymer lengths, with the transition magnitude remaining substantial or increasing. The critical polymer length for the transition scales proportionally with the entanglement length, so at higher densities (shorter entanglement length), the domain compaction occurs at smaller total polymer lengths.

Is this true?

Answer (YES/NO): NO